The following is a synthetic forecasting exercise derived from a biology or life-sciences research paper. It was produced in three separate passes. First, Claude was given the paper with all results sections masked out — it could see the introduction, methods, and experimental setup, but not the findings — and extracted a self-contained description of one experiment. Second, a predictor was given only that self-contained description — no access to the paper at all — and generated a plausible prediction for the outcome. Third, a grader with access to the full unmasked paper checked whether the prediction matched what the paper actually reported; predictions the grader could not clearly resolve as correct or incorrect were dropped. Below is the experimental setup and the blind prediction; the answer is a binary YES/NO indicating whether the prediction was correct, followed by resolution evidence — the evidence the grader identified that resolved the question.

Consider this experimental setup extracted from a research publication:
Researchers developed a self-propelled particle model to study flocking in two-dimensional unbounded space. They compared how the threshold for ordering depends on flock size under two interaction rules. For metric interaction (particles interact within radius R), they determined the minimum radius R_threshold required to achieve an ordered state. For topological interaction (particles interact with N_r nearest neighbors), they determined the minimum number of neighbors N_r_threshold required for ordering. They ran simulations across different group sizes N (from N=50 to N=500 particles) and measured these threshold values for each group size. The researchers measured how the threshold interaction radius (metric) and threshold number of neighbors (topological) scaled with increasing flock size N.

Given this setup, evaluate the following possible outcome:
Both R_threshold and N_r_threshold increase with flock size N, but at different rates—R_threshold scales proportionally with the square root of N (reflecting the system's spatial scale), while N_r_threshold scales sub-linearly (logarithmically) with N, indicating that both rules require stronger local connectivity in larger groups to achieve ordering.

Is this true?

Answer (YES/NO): NO